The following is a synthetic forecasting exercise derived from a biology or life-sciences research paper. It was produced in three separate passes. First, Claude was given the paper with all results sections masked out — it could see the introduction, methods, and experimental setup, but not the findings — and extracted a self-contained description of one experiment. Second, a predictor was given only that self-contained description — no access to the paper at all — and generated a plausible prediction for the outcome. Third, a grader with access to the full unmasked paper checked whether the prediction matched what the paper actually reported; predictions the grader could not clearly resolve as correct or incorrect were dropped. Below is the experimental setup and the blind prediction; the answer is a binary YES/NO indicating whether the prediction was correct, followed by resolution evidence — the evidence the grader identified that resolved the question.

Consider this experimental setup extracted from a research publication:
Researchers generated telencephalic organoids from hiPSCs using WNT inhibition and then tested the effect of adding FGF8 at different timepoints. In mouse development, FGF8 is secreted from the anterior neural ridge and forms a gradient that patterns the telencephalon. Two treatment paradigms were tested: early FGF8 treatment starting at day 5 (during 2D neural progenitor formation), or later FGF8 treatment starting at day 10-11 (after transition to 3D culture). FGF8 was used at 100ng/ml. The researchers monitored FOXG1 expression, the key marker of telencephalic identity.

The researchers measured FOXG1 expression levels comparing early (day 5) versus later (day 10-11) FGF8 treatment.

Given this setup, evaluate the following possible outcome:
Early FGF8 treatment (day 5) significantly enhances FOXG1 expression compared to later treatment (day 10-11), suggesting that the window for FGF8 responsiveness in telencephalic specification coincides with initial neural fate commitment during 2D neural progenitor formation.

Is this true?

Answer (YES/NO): NO